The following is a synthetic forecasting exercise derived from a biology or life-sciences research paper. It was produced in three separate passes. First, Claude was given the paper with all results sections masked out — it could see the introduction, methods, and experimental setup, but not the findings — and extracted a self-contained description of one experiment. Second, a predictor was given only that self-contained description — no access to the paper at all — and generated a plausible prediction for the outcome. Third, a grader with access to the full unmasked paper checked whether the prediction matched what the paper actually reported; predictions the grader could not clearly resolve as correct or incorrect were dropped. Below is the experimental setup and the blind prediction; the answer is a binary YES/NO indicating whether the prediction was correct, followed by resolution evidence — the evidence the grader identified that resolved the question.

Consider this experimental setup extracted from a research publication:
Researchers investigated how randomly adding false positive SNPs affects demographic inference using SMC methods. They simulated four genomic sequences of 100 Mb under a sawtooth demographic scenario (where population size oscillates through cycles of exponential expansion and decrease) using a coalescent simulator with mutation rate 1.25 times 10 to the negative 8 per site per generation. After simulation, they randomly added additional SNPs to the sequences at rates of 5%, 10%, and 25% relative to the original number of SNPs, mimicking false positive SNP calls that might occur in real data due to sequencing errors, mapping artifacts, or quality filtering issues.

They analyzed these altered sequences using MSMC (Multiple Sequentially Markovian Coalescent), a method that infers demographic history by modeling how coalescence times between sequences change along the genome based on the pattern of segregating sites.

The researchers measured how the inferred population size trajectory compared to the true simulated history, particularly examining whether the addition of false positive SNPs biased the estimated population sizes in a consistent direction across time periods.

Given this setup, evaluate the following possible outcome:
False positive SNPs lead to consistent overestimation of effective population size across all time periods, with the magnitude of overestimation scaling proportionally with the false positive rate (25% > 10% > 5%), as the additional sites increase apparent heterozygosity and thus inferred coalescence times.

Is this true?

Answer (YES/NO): NO